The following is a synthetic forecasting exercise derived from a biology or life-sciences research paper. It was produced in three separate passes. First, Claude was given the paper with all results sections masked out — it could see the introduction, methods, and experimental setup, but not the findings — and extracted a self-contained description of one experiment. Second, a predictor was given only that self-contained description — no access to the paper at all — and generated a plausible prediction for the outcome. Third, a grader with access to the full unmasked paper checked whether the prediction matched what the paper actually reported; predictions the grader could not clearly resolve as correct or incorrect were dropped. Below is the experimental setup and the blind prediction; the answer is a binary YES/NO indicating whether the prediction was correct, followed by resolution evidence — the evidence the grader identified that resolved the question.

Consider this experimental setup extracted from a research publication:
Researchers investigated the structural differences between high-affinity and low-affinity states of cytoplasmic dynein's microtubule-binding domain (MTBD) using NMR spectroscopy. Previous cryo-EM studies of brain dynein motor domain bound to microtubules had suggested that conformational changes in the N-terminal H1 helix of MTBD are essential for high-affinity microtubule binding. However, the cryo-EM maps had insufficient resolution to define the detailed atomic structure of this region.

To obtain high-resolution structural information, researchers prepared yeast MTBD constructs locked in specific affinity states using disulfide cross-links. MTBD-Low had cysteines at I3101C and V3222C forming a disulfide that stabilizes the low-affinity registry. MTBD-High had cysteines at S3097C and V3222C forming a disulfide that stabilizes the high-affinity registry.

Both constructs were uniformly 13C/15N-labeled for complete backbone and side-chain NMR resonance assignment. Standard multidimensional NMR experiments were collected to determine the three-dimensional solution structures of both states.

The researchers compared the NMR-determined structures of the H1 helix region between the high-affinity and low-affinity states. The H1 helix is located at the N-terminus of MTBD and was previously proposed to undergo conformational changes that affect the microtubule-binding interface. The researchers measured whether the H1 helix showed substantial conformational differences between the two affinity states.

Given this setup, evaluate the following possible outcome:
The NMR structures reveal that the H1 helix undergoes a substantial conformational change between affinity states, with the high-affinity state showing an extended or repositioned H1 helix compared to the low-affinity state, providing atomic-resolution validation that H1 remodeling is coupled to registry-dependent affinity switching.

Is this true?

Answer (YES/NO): YES